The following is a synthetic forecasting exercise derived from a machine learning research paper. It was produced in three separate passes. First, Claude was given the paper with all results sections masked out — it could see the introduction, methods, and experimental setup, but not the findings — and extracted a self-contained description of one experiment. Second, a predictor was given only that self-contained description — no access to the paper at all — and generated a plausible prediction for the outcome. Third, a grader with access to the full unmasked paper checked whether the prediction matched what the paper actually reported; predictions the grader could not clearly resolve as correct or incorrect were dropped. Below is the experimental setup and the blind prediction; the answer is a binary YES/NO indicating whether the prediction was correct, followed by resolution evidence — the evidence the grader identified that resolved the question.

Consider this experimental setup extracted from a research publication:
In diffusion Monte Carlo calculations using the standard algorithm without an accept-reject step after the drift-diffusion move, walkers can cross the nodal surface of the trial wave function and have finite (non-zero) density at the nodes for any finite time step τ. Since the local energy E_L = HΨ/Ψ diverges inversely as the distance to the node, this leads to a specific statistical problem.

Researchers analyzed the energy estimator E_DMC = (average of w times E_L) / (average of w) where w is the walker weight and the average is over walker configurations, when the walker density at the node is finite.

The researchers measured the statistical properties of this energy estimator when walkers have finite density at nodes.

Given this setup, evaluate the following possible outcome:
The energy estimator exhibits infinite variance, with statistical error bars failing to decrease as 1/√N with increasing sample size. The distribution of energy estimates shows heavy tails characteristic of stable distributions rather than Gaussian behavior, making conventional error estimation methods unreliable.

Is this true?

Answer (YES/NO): YES